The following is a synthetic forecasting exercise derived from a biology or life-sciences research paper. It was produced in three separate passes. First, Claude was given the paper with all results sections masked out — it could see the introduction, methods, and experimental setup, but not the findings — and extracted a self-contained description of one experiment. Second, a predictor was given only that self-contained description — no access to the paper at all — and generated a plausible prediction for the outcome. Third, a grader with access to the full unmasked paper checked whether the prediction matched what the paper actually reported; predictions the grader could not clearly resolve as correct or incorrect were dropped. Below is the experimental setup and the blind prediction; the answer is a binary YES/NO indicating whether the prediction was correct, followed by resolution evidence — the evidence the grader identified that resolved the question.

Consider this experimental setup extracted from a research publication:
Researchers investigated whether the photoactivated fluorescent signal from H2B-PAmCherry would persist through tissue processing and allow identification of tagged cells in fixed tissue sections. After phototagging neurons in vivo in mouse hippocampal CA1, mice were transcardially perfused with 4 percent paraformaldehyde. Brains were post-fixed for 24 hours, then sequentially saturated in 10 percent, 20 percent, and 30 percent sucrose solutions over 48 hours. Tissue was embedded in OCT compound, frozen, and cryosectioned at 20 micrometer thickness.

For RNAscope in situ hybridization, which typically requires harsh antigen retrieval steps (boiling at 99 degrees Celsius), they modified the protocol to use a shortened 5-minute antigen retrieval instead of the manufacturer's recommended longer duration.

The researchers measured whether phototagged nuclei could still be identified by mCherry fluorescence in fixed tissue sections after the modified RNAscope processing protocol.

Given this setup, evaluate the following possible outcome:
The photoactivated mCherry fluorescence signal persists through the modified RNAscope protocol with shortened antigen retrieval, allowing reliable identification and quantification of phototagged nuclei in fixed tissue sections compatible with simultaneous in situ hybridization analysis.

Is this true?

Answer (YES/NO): YES